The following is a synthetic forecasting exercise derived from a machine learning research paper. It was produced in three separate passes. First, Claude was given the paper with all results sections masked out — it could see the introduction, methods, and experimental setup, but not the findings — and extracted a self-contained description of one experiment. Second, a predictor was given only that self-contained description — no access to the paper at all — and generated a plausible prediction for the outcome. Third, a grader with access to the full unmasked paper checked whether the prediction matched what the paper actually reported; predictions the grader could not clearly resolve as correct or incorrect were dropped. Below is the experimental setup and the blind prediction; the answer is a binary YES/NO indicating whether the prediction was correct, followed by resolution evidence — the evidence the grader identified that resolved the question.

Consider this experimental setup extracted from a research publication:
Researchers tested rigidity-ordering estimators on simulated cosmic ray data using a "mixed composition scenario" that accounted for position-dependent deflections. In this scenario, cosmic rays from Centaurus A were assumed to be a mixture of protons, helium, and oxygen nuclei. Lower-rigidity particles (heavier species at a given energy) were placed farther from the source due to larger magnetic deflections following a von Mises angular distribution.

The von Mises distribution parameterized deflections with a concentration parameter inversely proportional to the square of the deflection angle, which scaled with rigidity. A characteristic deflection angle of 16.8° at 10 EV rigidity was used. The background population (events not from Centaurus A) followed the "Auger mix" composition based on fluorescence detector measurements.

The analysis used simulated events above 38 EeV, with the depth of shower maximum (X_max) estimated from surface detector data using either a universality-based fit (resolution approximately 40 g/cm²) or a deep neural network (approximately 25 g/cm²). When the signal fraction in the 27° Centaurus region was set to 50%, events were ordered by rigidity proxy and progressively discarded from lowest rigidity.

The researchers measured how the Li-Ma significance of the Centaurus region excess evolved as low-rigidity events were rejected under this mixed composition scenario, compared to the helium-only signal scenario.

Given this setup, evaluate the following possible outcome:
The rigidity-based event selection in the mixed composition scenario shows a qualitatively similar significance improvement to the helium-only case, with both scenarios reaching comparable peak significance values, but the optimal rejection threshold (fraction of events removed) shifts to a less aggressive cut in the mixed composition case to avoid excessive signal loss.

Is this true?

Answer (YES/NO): NO